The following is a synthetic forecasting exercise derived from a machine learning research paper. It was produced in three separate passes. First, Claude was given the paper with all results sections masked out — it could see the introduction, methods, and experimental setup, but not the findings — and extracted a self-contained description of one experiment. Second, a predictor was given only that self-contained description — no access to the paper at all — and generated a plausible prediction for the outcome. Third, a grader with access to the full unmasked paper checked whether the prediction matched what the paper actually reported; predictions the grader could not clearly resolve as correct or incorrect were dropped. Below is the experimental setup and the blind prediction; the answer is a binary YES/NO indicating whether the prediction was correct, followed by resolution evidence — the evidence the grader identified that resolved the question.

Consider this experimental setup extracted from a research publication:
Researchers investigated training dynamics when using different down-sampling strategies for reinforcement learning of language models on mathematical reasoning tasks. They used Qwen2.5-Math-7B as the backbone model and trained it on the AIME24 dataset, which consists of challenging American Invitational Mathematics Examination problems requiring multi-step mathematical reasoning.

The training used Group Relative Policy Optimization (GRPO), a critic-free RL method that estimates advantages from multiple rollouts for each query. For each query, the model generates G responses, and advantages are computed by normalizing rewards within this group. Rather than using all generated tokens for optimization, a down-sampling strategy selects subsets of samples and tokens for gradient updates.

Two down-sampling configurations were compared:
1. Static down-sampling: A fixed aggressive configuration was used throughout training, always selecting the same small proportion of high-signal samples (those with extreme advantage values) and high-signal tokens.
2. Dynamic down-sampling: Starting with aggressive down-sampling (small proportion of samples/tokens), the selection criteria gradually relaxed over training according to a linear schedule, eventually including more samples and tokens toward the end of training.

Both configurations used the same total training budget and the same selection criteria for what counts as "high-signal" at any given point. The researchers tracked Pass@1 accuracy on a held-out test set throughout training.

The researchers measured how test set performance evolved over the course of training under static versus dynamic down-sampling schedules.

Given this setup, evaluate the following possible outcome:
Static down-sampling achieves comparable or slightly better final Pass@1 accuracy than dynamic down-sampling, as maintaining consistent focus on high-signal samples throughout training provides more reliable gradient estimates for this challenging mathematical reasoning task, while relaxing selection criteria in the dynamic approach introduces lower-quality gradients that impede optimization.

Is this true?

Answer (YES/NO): NO